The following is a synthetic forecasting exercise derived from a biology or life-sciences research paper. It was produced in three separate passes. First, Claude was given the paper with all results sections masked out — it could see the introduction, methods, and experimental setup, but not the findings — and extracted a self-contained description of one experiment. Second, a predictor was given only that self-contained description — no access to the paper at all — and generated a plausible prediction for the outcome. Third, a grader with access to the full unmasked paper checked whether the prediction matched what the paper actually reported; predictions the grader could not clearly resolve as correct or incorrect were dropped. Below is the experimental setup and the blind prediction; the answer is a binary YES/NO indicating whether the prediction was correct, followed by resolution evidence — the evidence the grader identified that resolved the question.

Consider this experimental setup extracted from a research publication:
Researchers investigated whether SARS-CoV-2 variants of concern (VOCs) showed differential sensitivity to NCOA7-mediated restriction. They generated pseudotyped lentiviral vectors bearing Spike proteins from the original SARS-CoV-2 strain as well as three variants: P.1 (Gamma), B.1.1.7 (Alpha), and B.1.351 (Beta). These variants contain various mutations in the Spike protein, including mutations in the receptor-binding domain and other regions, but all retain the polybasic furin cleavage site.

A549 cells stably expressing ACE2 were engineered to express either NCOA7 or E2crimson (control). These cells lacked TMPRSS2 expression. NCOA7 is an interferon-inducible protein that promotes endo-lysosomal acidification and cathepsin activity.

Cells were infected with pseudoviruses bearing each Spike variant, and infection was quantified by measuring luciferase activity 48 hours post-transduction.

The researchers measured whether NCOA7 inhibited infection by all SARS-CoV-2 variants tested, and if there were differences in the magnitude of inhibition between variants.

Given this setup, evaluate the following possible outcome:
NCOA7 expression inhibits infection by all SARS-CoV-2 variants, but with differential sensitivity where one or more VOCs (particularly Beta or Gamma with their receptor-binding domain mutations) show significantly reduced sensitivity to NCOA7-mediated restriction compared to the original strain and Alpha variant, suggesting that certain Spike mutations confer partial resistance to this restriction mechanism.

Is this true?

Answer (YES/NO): YES